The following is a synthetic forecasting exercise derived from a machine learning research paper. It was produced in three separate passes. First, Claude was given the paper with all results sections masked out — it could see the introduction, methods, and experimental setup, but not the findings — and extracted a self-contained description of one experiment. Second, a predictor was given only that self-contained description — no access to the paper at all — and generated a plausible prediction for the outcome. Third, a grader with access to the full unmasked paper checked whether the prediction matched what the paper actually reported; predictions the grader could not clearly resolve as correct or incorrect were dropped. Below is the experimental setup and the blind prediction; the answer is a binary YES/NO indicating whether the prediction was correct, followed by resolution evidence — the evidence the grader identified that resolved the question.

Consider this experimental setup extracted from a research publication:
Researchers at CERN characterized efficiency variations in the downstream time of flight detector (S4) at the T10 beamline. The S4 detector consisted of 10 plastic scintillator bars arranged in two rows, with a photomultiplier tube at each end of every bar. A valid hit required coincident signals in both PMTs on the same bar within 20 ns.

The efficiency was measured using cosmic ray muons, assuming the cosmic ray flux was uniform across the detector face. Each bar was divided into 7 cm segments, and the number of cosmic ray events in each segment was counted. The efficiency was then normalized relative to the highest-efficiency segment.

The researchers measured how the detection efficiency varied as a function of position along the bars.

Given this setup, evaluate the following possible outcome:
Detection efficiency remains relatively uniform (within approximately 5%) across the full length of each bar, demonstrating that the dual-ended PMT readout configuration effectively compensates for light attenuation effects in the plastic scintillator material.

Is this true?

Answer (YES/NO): NO